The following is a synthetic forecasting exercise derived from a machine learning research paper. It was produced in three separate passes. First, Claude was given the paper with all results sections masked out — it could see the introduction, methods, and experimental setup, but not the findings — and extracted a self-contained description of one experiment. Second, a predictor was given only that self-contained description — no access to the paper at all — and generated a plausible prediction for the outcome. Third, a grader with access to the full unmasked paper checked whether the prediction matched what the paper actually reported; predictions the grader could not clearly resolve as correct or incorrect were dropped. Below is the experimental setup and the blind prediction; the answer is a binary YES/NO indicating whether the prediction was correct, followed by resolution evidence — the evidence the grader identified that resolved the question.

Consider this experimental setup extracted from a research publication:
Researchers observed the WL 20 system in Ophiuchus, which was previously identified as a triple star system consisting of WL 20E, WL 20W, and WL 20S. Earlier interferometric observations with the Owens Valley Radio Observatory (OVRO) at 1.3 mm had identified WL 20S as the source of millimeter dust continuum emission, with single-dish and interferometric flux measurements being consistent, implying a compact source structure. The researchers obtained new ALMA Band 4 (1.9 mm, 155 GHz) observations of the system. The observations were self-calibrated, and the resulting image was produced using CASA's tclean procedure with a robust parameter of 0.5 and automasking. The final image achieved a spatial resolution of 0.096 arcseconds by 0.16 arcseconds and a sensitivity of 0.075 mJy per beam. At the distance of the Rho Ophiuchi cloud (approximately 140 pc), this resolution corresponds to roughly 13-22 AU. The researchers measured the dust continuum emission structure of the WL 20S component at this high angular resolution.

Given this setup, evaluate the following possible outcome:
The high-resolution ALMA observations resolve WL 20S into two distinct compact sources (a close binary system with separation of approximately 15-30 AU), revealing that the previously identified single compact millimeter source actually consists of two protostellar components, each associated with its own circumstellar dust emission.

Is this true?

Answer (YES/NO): NO